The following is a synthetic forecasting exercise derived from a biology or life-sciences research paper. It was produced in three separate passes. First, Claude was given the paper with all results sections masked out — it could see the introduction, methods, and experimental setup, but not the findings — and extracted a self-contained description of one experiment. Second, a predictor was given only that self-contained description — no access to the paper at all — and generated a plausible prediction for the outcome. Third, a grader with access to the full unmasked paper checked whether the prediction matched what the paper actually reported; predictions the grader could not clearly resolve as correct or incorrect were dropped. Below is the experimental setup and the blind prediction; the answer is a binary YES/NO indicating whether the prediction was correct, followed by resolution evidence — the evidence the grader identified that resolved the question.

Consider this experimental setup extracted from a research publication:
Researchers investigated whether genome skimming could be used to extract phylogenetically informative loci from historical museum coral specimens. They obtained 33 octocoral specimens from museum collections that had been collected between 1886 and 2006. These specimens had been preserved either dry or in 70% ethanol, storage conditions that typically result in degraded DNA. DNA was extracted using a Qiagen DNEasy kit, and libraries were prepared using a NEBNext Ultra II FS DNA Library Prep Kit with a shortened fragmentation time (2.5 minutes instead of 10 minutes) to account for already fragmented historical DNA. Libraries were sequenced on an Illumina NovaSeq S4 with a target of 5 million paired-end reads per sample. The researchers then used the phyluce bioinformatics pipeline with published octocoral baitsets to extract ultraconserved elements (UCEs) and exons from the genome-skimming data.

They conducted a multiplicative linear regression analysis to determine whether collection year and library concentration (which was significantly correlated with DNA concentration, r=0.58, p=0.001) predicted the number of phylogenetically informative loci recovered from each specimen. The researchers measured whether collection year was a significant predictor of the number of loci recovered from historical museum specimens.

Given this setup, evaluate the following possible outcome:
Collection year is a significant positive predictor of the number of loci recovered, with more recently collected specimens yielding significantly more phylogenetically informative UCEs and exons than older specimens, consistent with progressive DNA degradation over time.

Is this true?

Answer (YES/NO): NO